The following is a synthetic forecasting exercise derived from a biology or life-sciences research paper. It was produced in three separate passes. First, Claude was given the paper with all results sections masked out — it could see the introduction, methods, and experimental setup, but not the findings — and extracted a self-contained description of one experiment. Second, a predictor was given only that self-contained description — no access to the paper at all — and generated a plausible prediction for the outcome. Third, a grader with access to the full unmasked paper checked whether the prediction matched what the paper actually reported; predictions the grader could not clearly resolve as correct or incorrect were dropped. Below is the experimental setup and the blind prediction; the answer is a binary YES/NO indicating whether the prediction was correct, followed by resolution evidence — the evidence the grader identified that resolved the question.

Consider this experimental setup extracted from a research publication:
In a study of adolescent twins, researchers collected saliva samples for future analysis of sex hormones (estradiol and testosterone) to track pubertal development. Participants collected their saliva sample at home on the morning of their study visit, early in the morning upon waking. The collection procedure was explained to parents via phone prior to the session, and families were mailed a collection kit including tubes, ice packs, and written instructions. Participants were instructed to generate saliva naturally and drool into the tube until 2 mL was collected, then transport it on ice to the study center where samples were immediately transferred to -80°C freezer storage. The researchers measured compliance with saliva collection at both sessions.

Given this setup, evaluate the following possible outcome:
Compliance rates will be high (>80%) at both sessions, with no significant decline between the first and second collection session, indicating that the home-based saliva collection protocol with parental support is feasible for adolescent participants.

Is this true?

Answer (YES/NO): YES